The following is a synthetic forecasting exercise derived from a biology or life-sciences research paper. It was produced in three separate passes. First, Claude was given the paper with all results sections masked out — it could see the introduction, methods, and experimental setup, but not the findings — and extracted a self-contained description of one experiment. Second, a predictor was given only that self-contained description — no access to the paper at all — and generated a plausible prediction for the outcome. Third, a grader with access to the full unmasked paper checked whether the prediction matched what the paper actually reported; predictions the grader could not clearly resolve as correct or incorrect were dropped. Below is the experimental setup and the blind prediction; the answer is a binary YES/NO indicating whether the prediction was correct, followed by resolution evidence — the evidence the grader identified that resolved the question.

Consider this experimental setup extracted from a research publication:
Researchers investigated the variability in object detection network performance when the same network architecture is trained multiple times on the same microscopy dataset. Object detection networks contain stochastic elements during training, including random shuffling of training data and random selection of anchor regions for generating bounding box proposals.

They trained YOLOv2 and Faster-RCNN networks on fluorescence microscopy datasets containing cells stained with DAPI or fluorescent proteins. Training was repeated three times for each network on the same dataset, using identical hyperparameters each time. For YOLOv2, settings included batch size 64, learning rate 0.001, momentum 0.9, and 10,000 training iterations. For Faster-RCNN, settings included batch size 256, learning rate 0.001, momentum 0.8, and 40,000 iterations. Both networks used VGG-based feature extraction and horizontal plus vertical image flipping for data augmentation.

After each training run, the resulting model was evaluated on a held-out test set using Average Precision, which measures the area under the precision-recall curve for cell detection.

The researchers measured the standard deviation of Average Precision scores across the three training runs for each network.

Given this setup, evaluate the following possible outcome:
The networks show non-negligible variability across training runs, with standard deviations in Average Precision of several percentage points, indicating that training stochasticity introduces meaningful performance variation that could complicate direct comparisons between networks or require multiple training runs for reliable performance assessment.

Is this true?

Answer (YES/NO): NO